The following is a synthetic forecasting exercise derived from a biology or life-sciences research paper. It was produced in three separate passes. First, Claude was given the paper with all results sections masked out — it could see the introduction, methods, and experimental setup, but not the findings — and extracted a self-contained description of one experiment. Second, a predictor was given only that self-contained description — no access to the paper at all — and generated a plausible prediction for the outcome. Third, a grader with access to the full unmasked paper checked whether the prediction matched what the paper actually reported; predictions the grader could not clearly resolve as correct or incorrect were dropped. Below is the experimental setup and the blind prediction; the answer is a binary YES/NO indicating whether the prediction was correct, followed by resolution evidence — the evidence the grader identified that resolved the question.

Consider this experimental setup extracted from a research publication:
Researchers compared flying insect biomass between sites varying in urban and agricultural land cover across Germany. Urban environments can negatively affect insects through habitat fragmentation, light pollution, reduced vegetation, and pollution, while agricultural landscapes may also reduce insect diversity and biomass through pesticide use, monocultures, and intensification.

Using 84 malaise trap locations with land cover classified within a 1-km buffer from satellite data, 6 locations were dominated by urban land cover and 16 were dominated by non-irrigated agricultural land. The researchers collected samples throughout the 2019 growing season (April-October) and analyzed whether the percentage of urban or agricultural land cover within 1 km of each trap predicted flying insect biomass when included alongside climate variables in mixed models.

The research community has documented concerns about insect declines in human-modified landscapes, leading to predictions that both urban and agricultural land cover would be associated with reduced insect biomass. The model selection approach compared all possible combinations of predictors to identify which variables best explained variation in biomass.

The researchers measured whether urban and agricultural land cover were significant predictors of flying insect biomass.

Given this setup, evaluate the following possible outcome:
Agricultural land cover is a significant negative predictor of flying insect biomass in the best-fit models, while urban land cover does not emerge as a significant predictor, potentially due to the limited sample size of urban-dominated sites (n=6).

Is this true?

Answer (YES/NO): NO